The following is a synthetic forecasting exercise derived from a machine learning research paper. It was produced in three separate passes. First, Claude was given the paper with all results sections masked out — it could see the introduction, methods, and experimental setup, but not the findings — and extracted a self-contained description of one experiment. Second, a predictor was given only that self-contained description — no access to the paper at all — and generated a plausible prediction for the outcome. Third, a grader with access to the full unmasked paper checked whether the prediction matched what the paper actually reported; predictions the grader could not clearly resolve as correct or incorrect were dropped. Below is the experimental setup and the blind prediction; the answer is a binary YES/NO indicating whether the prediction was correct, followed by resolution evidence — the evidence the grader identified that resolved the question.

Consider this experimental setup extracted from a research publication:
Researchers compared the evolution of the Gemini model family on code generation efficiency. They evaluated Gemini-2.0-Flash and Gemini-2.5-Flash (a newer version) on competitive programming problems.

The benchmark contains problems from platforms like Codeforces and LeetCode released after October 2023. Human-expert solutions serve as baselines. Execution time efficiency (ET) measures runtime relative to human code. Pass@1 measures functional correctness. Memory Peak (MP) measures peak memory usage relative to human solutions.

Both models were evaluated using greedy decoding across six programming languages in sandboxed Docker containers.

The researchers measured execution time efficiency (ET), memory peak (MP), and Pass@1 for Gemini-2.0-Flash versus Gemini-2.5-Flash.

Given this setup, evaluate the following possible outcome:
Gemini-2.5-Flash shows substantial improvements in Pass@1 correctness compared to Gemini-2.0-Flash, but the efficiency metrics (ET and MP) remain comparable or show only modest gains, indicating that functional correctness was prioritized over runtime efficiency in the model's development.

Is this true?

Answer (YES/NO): NO